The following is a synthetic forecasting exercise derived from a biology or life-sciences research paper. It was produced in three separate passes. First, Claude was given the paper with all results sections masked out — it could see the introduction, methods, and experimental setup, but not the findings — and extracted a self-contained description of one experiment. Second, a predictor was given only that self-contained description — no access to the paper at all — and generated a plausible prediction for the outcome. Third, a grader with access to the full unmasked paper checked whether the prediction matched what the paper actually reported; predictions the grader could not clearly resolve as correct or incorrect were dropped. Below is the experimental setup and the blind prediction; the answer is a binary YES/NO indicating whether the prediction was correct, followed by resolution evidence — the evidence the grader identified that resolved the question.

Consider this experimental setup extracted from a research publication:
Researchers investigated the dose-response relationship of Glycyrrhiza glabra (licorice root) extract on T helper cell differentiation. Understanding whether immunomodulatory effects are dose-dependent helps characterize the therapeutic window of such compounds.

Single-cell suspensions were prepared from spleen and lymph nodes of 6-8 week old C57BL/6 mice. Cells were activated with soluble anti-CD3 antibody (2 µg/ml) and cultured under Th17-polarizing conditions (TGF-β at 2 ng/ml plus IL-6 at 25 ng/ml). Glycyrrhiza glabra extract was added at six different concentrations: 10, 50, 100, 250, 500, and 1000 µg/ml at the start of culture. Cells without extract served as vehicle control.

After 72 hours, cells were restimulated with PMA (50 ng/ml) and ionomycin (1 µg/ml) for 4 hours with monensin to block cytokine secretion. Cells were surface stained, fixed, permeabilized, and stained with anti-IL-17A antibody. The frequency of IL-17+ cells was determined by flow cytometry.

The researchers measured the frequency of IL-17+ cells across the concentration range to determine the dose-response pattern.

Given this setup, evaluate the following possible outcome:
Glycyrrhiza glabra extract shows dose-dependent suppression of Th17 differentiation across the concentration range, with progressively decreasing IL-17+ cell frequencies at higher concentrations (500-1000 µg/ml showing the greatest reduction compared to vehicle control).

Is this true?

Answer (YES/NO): NO